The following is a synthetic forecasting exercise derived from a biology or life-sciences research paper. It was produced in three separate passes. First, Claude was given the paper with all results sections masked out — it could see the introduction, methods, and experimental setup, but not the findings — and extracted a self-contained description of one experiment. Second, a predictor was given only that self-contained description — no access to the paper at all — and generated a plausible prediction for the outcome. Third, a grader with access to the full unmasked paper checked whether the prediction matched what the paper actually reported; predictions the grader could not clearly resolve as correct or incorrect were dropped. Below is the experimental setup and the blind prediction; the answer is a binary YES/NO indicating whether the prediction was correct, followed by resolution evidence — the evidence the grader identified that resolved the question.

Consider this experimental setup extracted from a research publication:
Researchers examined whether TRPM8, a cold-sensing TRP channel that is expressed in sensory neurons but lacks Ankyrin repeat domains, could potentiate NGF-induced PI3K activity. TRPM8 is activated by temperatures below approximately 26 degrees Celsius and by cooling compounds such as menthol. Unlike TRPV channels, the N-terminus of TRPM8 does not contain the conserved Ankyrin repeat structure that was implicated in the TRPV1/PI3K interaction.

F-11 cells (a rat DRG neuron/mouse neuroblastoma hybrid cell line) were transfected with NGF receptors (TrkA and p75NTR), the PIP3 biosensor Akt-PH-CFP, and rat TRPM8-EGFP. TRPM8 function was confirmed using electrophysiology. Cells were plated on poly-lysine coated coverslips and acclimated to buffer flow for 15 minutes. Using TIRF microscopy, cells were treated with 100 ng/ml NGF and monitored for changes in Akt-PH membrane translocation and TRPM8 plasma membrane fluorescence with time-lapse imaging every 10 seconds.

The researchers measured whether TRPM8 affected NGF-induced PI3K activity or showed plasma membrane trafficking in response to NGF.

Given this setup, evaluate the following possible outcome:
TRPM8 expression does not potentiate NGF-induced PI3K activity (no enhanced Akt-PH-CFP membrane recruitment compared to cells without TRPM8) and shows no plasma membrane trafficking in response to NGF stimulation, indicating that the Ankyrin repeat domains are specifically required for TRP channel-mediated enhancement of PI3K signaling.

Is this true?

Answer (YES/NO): NO